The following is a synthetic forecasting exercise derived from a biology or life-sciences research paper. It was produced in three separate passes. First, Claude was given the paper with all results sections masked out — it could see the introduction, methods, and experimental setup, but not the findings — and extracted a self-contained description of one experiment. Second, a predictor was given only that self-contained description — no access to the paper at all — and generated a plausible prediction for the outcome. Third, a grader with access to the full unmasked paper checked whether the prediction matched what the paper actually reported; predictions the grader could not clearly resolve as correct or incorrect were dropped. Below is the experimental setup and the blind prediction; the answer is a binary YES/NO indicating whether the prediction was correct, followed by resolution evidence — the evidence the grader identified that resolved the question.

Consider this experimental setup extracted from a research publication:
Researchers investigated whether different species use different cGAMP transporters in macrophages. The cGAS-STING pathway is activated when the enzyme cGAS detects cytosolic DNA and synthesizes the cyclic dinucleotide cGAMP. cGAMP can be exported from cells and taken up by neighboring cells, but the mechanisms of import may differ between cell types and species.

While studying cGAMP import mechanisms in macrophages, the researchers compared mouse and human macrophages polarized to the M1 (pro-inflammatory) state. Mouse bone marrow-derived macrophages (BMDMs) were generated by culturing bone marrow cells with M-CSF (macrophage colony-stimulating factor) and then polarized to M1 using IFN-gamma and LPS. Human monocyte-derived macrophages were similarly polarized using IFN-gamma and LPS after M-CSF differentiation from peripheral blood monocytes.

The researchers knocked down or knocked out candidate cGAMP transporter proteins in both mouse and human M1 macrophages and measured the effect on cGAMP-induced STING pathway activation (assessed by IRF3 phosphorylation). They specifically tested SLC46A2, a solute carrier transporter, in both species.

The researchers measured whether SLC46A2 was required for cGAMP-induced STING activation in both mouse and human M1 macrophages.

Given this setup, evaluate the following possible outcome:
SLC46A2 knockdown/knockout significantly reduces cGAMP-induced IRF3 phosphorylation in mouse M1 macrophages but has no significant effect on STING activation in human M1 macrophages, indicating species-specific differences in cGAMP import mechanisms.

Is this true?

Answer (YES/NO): NO